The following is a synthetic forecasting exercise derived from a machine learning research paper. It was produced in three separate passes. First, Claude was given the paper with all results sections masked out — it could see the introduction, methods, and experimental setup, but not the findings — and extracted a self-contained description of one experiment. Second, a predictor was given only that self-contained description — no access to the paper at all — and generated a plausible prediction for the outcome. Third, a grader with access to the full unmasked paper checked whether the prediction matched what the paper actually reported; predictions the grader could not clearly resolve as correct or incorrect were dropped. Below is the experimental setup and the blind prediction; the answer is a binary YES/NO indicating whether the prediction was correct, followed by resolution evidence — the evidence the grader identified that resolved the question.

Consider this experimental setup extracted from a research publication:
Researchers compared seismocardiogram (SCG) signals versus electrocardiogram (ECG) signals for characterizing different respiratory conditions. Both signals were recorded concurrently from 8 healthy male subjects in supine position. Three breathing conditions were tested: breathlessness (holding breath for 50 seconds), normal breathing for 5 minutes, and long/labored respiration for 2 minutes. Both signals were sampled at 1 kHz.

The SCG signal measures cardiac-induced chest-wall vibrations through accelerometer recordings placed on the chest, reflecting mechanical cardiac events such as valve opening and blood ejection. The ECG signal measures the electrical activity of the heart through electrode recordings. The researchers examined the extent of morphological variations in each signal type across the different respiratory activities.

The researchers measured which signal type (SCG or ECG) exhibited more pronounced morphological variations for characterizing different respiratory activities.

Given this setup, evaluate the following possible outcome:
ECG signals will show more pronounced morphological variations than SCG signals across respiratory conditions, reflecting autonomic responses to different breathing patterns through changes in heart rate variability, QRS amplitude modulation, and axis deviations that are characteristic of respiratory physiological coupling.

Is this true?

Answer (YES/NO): NO